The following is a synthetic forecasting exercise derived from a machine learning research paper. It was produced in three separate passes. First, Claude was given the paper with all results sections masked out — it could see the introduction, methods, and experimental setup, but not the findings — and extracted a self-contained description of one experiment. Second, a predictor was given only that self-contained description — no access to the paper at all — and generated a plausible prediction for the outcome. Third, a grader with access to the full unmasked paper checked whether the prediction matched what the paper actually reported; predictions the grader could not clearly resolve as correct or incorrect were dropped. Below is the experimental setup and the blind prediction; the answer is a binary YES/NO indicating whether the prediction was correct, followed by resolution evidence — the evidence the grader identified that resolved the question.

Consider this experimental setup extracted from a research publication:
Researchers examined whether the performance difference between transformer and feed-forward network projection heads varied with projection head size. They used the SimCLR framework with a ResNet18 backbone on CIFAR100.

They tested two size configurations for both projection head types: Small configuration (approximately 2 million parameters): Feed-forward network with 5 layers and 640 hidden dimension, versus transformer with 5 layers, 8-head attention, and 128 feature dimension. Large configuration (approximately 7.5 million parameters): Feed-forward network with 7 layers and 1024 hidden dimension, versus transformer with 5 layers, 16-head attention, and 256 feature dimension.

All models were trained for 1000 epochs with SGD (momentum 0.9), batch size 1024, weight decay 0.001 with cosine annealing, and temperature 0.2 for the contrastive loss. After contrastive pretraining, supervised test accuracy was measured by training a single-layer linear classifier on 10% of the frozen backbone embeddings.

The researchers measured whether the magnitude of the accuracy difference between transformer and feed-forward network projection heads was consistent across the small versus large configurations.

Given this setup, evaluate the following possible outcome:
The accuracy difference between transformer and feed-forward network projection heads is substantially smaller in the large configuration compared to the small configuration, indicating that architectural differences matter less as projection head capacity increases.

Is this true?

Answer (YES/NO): NO